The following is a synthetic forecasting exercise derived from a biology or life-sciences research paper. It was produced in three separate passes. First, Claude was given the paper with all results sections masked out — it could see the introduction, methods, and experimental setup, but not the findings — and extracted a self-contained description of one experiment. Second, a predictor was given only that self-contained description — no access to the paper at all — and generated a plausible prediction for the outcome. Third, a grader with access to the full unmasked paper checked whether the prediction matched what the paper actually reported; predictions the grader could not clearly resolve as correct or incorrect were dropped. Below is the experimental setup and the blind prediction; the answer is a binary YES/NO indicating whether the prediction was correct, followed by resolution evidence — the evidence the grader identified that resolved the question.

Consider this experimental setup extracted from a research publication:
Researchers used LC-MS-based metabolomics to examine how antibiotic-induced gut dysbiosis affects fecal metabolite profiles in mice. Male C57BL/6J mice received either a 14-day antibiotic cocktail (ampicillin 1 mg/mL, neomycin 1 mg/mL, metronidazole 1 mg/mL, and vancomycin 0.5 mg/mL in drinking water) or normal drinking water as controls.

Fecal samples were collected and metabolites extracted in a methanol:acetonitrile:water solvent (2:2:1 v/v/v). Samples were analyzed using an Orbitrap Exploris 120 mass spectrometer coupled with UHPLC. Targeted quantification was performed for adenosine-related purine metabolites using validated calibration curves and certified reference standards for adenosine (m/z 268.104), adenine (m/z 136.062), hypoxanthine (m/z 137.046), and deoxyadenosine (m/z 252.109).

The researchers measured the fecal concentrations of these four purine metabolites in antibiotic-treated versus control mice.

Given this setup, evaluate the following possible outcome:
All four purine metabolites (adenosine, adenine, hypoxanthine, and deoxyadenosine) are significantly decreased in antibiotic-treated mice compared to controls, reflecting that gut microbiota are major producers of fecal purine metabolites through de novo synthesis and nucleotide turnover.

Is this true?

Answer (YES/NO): YES